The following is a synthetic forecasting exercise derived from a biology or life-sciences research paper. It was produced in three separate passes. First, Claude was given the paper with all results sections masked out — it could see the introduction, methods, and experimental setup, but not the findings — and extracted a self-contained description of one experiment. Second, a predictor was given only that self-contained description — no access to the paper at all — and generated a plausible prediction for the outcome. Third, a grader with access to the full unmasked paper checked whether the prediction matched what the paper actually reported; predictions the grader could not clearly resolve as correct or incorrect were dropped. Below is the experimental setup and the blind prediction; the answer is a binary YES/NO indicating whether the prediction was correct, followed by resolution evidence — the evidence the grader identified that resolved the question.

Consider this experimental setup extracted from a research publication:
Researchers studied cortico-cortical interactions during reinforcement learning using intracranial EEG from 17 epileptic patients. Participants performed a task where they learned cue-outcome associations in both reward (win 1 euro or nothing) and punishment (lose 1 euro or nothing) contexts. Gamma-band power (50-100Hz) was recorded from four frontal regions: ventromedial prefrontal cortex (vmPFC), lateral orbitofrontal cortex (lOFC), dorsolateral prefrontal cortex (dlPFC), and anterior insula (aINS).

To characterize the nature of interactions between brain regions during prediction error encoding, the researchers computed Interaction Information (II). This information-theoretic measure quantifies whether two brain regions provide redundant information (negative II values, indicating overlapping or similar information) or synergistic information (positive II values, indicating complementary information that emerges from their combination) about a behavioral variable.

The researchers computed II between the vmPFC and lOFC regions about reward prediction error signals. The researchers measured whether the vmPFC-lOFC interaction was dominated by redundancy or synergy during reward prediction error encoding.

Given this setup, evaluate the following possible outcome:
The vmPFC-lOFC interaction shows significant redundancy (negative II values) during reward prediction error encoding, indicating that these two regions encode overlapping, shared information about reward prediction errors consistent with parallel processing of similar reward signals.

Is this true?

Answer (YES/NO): YES